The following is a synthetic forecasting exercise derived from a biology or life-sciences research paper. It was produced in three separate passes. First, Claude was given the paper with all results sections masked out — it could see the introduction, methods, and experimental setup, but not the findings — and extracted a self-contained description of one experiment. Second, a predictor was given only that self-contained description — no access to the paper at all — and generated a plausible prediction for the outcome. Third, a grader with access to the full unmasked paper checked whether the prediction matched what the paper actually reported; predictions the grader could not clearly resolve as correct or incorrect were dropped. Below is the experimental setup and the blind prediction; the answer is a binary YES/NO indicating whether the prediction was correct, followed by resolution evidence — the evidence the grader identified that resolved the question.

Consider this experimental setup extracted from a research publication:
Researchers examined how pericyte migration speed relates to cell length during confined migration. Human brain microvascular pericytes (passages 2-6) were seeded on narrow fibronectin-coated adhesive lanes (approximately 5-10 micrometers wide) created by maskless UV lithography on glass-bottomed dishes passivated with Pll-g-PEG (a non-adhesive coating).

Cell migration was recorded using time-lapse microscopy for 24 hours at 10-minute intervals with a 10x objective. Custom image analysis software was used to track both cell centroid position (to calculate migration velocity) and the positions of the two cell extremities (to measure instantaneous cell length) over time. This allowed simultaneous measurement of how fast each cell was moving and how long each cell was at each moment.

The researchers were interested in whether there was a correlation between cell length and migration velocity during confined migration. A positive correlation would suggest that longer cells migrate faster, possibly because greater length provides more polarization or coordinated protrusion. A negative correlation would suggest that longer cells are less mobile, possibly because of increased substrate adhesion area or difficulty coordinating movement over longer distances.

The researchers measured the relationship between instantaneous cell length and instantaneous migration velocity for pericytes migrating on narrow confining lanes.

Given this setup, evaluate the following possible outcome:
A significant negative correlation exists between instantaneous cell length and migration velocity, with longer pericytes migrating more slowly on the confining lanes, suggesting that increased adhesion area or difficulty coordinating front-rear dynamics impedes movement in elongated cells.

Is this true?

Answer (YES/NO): YES